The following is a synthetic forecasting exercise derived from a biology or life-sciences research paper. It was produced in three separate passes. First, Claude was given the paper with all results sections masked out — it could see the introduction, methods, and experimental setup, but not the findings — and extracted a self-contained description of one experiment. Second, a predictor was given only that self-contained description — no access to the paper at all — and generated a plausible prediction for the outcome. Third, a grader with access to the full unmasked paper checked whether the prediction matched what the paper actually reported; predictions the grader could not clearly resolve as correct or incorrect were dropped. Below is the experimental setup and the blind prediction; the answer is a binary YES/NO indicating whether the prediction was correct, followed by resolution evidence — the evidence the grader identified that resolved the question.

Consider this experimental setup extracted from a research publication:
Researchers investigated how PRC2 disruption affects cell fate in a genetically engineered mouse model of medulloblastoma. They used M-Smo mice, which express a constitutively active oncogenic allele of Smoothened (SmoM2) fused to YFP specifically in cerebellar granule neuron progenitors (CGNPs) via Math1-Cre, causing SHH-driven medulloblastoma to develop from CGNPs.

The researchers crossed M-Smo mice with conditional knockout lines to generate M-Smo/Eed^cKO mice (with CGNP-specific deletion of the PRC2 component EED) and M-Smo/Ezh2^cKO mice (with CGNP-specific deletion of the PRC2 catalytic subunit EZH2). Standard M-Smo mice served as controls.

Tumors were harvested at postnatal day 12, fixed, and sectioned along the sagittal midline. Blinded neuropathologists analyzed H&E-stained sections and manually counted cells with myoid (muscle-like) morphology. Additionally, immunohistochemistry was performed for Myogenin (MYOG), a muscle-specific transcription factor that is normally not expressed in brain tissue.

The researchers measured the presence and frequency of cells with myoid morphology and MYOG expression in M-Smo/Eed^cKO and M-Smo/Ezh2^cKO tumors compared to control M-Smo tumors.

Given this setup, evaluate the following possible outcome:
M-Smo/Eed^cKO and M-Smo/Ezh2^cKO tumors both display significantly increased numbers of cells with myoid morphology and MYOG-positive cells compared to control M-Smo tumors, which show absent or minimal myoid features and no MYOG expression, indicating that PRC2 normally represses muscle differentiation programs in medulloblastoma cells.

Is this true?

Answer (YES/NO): YES